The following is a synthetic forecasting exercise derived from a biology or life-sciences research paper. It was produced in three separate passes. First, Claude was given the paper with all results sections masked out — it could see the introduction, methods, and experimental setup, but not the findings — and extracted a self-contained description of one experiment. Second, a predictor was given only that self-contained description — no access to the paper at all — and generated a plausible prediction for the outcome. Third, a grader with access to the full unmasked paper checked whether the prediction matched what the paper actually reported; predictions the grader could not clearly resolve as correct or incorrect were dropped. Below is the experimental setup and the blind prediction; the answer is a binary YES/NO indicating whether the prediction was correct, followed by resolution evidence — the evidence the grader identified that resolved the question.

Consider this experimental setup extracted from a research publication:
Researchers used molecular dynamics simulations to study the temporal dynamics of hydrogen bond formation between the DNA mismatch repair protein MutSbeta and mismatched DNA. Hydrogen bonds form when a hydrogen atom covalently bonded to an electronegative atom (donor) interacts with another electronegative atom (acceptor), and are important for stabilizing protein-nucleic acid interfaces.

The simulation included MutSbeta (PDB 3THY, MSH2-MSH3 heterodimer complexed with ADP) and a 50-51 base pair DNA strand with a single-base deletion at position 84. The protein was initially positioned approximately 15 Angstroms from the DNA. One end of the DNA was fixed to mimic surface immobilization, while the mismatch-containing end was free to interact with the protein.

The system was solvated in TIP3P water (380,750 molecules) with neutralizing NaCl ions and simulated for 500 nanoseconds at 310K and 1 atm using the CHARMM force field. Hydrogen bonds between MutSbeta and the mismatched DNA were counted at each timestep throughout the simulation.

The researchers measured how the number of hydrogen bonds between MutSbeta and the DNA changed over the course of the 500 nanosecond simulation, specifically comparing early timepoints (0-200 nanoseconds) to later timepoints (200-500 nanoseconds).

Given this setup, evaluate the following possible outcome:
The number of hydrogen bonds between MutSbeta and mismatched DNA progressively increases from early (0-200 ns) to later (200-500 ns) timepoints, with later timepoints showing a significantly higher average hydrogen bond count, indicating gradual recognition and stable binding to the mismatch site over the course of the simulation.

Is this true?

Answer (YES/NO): YES